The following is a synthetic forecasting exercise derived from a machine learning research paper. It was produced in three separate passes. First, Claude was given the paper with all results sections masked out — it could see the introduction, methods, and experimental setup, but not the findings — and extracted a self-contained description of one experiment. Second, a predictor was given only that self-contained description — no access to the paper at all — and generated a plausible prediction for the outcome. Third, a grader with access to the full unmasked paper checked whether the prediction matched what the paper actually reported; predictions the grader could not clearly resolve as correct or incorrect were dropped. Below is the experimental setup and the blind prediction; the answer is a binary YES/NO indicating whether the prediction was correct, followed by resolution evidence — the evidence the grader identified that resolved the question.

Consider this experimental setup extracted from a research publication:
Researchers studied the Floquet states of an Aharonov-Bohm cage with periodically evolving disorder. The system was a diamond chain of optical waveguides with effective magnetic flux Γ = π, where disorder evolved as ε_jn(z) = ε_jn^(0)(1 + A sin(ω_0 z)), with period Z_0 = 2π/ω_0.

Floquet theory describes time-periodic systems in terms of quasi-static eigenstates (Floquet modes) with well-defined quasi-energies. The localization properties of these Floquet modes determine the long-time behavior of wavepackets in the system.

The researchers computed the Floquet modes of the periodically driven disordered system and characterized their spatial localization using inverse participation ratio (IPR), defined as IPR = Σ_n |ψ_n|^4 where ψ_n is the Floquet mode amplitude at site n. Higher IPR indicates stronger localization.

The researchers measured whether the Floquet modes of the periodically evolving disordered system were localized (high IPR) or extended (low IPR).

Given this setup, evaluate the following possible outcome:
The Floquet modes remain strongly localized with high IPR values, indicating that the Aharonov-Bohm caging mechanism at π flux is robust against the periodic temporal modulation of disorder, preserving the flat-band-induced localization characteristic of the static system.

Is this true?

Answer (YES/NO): YES